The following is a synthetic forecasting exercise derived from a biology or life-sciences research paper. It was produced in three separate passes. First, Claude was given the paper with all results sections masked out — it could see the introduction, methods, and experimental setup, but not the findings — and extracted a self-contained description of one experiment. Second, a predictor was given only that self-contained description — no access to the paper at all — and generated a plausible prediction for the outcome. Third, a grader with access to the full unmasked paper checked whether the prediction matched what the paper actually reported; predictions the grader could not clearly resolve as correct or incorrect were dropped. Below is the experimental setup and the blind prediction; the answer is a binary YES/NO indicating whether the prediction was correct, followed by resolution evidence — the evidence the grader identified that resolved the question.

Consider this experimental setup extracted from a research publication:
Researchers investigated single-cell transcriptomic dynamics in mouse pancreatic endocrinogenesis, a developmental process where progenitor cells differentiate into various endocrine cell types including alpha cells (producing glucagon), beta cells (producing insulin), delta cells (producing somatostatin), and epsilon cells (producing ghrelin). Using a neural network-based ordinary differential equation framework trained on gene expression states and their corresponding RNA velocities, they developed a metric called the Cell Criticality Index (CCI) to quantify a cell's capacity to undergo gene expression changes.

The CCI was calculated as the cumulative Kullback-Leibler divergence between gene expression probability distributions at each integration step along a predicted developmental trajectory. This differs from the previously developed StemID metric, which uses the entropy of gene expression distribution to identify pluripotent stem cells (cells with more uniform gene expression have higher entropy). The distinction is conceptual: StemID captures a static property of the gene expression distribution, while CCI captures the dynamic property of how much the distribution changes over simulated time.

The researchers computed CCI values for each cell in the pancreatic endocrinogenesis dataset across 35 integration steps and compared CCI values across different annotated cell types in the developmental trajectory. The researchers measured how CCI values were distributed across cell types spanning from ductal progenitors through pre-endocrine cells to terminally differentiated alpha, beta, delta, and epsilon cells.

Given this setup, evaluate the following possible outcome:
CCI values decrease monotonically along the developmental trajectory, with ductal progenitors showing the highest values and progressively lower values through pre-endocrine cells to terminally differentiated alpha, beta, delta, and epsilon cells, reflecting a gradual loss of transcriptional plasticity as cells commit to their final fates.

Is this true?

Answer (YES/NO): NO